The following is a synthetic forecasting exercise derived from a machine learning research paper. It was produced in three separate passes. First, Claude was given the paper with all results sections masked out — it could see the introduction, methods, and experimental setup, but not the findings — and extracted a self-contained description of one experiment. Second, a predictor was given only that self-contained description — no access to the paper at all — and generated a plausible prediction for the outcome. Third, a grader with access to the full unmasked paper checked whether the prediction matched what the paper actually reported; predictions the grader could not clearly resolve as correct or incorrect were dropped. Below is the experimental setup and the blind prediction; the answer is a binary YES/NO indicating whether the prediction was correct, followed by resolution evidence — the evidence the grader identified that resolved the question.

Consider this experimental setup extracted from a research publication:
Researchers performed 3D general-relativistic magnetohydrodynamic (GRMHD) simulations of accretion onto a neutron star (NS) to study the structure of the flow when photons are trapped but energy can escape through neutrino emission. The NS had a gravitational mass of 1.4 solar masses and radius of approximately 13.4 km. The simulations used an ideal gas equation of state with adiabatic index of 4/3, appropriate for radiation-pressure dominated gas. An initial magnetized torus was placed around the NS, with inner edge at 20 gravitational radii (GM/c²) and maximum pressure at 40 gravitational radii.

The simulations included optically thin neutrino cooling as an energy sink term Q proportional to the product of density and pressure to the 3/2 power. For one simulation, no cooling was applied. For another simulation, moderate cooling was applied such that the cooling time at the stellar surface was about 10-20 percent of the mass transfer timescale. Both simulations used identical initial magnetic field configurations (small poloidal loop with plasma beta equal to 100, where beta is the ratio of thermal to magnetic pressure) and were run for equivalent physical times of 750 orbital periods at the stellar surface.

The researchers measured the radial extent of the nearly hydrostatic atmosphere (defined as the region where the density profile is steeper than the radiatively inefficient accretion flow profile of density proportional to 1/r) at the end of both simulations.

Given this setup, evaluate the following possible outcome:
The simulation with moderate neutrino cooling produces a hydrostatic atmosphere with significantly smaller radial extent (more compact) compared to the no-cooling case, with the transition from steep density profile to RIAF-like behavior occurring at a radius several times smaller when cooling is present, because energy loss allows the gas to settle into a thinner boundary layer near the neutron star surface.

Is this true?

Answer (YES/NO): NO